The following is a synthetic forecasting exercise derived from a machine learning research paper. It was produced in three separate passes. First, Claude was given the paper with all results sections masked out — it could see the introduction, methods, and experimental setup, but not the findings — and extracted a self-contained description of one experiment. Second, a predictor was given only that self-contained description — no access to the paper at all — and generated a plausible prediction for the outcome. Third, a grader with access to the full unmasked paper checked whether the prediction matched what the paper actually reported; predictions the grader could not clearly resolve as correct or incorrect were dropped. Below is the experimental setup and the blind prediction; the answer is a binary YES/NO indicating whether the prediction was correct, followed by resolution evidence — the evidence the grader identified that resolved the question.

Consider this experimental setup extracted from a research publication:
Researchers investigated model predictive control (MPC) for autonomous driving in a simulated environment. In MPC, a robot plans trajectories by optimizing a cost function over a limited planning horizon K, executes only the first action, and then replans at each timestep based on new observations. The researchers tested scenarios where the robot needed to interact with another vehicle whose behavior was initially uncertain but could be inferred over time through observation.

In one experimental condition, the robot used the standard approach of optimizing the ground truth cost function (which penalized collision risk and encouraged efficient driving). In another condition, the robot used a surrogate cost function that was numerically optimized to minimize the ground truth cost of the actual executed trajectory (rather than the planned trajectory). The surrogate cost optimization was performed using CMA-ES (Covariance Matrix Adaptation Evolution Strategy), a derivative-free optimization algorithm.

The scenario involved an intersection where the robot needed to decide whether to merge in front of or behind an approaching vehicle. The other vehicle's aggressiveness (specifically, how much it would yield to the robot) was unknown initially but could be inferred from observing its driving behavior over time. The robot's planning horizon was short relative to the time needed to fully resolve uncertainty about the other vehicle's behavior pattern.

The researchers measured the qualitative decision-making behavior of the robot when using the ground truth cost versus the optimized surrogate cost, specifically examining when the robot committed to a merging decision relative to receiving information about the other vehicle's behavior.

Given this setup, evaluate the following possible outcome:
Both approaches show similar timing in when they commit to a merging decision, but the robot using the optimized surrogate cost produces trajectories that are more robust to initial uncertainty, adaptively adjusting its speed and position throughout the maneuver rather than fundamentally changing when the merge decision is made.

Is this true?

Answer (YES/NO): NO